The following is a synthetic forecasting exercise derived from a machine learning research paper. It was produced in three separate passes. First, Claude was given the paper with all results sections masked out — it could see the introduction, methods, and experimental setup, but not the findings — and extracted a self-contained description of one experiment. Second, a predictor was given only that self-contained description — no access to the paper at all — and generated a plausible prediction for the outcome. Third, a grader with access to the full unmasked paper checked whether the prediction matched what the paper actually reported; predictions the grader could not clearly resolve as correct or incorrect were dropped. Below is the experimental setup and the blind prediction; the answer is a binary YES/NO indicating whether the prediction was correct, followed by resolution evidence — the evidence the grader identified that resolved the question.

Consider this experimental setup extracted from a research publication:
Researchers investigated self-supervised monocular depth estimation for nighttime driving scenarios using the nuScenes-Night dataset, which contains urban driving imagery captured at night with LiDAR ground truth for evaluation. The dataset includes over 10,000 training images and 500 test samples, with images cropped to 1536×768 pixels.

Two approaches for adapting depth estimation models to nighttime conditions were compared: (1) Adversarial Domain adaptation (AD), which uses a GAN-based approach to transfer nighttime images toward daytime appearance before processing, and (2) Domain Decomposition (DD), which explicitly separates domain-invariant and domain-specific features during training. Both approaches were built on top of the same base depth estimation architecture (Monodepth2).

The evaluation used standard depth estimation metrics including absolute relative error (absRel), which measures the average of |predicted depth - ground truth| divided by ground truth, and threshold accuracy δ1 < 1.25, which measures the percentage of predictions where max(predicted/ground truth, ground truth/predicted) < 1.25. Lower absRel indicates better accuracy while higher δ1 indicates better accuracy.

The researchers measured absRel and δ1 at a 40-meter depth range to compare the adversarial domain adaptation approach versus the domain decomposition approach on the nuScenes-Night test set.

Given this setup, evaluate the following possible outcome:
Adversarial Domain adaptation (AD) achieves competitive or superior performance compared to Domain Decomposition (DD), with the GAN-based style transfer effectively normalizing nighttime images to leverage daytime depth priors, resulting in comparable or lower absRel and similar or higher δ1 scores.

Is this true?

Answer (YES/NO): NO